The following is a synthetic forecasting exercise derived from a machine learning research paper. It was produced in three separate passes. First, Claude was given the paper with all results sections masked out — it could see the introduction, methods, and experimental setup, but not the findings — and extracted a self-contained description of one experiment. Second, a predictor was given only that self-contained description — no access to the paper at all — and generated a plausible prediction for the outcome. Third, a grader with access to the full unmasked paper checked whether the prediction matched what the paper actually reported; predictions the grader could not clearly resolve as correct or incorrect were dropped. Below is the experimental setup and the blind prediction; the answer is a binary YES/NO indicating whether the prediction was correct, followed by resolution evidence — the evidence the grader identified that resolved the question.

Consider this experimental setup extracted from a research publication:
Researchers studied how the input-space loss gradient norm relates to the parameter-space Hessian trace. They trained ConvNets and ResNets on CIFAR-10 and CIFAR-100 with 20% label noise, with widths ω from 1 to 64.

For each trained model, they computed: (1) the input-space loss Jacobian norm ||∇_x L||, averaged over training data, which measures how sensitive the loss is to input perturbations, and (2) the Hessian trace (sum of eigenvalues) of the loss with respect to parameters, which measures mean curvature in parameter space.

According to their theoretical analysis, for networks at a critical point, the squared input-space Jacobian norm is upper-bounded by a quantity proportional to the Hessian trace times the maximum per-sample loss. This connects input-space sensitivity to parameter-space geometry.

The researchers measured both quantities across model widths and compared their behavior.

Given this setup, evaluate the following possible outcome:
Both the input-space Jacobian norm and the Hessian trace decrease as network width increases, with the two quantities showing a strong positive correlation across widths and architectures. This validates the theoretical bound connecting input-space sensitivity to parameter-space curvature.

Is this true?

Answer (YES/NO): NO